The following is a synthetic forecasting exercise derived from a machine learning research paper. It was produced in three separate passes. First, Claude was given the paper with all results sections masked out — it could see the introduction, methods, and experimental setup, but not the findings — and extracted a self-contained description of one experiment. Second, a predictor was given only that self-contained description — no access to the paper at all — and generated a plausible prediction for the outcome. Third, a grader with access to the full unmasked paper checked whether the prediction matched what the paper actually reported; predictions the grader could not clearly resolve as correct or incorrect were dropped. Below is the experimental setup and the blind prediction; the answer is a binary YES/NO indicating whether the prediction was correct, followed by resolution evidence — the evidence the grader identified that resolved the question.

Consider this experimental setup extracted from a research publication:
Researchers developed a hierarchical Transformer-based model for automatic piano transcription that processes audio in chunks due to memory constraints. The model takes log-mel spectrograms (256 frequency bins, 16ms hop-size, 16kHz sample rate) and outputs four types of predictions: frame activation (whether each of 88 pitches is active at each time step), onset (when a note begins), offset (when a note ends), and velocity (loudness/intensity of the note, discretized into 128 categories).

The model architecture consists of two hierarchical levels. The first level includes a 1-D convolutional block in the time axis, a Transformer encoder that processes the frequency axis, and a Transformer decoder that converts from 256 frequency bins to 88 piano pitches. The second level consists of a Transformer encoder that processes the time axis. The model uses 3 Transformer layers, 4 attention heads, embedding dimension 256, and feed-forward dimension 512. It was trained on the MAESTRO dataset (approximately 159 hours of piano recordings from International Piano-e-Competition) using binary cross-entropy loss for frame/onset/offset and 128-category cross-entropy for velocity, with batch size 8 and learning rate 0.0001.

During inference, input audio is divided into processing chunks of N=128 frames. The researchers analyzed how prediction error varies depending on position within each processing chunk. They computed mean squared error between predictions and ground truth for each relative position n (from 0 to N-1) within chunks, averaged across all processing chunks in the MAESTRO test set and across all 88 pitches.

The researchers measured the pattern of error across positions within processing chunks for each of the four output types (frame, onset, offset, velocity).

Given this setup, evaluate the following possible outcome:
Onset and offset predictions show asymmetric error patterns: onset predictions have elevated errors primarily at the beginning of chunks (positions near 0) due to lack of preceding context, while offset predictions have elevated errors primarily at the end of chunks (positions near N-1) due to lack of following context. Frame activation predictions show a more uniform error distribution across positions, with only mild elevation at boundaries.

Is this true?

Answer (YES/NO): NO